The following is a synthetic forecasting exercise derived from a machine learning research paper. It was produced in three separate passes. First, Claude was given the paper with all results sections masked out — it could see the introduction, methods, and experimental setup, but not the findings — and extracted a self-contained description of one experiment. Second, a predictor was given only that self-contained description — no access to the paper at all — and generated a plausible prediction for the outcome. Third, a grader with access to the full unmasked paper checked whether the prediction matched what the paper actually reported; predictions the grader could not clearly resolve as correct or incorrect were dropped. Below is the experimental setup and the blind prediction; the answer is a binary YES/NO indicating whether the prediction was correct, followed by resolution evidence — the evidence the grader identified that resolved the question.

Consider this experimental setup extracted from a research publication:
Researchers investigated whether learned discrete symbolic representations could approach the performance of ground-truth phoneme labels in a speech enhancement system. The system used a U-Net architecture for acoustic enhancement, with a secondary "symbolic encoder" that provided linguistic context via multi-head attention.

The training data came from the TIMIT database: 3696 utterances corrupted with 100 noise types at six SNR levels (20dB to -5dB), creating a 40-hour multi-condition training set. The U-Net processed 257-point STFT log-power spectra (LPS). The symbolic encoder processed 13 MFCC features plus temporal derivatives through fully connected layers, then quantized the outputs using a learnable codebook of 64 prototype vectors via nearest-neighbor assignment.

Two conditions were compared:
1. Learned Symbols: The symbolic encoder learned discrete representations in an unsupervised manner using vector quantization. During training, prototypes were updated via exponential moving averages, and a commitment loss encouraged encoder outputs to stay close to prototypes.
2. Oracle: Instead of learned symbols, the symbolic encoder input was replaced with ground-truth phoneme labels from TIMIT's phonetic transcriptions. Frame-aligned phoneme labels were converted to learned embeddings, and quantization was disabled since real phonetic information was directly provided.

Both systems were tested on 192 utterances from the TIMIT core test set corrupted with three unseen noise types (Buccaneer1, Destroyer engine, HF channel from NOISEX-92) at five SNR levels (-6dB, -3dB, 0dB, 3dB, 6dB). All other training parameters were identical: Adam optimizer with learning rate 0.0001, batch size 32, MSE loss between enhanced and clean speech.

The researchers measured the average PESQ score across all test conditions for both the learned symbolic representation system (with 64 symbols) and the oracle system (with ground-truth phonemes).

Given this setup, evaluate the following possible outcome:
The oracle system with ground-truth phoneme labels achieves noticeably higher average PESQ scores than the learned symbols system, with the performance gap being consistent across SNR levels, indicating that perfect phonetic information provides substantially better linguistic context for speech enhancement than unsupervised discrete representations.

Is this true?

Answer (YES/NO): NO